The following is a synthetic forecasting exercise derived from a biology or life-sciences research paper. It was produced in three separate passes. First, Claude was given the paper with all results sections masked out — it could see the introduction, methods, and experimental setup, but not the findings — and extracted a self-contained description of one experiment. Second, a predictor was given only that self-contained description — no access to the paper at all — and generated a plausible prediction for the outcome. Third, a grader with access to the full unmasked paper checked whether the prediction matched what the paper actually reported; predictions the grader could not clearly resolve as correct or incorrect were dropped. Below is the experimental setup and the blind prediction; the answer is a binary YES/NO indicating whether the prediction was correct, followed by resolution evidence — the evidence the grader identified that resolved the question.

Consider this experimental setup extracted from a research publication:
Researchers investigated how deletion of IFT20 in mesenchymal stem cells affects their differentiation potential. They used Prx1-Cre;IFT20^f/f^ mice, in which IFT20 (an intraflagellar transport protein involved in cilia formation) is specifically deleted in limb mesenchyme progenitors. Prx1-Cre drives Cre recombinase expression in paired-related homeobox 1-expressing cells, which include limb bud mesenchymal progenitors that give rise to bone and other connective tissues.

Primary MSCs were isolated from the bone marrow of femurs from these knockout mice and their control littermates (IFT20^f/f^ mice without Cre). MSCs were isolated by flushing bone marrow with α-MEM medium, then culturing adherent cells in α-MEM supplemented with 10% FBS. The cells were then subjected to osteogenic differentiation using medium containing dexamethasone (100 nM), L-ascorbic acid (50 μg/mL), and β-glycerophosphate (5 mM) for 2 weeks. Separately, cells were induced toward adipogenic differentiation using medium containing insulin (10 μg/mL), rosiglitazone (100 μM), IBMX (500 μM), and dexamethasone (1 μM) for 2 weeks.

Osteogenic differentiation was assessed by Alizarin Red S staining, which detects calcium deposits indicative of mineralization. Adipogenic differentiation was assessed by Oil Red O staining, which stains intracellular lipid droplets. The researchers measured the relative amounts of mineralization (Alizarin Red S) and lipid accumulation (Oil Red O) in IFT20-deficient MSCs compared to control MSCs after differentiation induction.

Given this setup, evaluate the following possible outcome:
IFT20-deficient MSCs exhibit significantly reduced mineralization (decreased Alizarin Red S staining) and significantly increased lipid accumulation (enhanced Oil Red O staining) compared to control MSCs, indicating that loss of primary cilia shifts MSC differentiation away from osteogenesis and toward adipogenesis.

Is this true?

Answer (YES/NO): YES